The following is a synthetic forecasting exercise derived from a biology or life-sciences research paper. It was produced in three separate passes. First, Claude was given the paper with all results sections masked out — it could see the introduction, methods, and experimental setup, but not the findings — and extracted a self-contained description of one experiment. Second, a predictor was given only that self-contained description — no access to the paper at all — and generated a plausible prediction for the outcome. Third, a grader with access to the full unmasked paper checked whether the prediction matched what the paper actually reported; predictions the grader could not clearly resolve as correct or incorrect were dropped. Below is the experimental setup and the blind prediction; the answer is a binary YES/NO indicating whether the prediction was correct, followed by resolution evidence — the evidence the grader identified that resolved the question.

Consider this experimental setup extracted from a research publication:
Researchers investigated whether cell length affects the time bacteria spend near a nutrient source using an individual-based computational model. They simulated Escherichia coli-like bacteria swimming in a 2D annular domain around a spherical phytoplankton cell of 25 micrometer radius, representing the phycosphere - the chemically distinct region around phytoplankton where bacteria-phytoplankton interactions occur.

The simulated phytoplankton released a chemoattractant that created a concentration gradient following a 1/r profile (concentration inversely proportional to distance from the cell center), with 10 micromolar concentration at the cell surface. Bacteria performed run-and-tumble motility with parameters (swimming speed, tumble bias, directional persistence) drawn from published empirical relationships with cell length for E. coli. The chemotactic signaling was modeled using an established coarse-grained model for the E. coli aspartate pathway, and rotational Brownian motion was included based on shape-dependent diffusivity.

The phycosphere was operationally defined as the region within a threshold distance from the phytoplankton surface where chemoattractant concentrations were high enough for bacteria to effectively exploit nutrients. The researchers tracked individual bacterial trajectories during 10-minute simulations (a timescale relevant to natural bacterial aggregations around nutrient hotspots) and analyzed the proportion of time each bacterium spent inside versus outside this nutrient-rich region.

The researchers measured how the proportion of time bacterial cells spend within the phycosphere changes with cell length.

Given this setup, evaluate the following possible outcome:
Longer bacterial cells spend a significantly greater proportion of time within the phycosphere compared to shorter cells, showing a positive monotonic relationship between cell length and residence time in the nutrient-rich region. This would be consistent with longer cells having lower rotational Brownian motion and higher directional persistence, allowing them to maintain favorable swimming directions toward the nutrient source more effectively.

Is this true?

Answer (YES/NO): NO